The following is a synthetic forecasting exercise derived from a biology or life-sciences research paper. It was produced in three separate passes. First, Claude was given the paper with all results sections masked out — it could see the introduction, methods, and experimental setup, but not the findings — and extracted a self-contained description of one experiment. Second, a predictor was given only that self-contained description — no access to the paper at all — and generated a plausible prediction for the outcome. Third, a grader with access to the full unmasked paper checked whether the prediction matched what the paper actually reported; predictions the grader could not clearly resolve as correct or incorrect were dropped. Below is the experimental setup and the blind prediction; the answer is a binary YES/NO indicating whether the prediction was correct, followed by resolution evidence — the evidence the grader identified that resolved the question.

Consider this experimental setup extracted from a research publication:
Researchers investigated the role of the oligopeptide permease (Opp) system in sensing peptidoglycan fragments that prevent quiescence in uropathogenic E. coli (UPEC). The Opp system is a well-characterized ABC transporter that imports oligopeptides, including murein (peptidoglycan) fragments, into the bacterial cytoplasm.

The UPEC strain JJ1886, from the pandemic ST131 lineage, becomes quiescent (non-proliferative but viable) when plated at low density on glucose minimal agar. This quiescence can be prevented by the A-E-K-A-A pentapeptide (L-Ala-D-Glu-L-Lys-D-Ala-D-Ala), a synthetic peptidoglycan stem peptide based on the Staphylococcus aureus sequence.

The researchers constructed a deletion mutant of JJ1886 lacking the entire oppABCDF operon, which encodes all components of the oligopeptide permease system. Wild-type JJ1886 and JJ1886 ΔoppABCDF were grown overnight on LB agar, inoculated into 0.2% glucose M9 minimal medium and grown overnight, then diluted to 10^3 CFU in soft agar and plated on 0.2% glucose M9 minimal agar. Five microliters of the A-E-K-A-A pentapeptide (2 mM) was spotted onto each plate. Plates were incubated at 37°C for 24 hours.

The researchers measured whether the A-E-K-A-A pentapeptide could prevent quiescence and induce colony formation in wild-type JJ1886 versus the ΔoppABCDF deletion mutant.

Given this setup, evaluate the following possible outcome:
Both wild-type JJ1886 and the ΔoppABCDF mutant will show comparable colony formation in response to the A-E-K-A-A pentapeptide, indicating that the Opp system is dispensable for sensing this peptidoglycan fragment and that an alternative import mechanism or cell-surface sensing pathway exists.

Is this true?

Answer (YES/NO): YES